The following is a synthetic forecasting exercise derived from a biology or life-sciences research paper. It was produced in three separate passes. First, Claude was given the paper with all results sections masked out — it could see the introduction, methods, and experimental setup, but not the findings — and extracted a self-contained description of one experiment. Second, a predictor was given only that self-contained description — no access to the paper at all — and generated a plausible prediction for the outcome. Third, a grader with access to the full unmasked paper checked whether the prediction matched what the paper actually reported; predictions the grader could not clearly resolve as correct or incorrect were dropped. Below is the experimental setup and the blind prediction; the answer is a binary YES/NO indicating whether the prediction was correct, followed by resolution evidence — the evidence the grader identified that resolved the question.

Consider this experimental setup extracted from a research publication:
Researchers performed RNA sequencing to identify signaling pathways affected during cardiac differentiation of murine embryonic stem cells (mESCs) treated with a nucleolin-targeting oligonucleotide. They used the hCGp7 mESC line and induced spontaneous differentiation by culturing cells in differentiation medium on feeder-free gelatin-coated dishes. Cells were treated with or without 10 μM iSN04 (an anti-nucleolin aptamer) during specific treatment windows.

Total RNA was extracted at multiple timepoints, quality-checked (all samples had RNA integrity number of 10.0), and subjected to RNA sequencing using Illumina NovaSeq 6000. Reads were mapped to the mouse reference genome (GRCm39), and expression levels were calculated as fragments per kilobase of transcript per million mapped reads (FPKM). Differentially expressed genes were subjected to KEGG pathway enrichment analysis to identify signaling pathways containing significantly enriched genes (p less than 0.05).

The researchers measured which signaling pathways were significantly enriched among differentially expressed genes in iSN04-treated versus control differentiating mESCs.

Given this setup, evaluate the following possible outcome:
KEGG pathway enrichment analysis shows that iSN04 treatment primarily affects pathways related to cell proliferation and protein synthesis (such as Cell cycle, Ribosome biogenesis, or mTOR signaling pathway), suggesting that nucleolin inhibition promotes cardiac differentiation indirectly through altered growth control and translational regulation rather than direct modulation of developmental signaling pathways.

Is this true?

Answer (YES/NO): NO